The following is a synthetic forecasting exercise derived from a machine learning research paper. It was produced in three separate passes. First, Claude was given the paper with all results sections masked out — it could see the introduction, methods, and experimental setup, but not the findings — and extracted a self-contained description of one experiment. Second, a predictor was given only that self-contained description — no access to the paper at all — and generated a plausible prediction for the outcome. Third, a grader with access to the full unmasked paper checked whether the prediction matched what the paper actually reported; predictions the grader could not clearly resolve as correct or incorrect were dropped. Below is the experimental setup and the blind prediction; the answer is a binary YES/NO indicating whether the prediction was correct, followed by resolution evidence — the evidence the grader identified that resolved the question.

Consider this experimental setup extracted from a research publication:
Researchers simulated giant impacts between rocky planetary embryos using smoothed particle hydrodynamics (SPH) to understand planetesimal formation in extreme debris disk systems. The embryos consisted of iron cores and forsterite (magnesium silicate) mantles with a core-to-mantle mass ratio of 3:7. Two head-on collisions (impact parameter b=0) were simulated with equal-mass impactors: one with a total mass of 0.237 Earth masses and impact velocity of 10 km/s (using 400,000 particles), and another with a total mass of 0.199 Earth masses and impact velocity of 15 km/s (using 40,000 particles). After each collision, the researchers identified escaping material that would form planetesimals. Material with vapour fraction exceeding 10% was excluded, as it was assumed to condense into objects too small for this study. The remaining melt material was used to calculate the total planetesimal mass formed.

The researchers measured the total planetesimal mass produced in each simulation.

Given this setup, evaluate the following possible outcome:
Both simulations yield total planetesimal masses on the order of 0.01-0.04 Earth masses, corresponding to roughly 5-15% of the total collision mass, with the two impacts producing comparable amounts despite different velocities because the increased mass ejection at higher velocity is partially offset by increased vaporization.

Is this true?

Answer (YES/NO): NO